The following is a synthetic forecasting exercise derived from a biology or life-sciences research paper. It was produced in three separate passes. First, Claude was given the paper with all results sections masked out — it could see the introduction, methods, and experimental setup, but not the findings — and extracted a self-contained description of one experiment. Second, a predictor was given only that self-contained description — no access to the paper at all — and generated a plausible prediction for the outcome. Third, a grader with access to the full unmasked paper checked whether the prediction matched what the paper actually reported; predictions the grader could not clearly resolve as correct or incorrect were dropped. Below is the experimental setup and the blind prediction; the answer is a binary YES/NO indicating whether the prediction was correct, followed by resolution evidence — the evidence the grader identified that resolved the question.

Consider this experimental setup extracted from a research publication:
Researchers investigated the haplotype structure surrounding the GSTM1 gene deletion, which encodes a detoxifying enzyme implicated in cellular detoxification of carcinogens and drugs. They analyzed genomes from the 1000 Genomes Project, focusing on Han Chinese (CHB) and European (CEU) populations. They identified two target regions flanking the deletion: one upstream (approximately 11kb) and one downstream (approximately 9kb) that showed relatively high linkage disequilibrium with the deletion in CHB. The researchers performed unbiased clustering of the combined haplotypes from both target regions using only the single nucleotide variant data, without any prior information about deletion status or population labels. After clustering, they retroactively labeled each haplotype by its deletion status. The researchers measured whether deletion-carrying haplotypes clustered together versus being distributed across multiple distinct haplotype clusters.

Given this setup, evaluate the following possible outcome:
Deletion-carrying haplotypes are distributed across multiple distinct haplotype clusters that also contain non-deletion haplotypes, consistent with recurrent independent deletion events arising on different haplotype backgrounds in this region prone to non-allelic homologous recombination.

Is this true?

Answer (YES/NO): NO